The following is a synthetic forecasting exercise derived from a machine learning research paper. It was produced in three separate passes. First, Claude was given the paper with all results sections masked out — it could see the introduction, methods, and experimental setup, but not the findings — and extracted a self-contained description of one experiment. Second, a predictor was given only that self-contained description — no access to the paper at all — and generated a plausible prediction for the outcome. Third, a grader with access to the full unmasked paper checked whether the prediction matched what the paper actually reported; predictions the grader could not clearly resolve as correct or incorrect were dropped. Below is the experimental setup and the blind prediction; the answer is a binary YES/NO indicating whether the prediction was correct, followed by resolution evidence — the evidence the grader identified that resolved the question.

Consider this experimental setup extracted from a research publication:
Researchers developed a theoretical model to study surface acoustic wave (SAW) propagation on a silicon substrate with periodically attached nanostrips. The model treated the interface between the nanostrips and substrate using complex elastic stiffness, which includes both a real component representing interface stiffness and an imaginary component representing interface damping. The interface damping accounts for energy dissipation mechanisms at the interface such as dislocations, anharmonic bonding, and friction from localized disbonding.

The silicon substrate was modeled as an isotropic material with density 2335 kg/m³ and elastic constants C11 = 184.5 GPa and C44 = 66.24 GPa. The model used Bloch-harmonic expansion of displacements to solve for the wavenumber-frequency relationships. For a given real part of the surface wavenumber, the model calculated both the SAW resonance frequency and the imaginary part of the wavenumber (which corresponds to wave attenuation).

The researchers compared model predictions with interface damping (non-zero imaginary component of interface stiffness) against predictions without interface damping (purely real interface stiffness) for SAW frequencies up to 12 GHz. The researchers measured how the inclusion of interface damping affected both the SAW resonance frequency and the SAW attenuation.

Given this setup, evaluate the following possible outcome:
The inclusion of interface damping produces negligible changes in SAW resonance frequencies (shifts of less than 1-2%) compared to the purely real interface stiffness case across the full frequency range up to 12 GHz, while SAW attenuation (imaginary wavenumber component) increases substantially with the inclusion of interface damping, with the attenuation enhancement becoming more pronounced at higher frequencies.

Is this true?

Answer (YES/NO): NO